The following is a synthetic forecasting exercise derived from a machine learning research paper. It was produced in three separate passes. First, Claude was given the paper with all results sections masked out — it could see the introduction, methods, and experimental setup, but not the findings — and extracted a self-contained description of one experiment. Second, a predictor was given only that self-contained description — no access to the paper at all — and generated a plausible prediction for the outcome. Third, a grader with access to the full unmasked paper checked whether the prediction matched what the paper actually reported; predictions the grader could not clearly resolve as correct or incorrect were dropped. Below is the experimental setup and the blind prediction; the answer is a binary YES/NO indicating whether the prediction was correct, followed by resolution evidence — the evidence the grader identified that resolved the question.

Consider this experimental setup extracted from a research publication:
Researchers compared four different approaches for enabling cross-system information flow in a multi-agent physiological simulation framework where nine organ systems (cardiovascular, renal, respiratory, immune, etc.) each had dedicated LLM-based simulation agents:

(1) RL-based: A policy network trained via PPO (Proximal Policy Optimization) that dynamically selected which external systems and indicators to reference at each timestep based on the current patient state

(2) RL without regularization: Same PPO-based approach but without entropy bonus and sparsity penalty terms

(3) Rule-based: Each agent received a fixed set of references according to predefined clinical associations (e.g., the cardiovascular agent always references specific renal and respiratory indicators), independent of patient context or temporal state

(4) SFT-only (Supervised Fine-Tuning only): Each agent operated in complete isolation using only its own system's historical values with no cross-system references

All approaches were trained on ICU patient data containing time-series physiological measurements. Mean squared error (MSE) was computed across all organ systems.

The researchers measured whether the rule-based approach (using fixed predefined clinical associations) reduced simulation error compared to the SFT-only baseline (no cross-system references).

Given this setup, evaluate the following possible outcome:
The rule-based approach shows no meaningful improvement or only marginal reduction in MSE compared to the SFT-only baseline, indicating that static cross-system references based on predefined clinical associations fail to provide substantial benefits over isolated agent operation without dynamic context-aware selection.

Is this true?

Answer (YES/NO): NO